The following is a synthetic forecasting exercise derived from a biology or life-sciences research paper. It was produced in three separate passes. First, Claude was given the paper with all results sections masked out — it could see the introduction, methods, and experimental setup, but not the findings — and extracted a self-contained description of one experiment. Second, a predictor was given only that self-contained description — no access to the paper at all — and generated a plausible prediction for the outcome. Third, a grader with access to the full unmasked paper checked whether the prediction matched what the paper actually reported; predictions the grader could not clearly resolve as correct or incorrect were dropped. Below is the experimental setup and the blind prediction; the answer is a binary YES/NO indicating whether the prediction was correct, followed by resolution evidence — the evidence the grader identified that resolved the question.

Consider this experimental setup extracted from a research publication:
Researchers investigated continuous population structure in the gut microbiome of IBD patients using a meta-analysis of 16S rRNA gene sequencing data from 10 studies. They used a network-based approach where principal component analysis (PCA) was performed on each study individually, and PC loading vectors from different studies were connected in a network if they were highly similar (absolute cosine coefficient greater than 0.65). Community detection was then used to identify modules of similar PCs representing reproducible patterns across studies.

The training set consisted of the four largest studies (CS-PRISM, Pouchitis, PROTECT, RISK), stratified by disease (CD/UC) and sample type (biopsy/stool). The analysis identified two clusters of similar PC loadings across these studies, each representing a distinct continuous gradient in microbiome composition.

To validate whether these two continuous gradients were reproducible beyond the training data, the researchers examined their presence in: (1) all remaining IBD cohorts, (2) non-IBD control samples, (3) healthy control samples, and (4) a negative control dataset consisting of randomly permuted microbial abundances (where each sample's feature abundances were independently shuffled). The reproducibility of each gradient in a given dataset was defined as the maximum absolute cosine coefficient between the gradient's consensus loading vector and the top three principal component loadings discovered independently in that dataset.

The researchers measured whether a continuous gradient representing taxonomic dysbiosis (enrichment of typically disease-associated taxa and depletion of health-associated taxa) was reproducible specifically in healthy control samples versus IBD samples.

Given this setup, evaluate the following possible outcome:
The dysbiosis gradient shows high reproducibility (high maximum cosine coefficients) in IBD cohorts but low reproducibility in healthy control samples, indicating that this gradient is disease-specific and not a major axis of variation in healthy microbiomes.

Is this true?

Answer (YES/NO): YES